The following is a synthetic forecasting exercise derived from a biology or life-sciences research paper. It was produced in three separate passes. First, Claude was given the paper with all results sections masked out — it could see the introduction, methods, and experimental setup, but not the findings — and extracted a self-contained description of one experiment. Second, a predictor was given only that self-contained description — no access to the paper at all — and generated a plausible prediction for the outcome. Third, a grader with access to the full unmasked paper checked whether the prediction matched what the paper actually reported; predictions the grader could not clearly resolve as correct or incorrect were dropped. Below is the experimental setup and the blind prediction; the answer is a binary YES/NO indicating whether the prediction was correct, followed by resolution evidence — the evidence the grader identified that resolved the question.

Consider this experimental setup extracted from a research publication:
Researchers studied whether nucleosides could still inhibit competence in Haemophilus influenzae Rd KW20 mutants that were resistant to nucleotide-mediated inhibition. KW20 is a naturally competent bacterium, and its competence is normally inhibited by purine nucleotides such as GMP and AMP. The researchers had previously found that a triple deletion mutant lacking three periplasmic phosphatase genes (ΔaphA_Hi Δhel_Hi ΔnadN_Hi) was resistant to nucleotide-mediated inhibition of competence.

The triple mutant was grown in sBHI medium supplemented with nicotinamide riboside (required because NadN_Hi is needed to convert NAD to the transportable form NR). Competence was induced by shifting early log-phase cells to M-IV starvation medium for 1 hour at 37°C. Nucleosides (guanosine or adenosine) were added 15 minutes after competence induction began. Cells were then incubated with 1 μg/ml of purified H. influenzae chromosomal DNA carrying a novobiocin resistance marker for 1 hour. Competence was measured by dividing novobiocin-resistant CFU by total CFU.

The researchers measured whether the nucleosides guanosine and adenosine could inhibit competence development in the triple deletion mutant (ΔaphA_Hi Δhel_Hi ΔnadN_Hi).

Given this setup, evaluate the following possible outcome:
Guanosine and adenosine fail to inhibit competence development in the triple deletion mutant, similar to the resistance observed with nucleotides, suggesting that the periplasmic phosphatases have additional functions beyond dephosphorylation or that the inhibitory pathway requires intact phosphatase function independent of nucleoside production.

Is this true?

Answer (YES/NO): NO